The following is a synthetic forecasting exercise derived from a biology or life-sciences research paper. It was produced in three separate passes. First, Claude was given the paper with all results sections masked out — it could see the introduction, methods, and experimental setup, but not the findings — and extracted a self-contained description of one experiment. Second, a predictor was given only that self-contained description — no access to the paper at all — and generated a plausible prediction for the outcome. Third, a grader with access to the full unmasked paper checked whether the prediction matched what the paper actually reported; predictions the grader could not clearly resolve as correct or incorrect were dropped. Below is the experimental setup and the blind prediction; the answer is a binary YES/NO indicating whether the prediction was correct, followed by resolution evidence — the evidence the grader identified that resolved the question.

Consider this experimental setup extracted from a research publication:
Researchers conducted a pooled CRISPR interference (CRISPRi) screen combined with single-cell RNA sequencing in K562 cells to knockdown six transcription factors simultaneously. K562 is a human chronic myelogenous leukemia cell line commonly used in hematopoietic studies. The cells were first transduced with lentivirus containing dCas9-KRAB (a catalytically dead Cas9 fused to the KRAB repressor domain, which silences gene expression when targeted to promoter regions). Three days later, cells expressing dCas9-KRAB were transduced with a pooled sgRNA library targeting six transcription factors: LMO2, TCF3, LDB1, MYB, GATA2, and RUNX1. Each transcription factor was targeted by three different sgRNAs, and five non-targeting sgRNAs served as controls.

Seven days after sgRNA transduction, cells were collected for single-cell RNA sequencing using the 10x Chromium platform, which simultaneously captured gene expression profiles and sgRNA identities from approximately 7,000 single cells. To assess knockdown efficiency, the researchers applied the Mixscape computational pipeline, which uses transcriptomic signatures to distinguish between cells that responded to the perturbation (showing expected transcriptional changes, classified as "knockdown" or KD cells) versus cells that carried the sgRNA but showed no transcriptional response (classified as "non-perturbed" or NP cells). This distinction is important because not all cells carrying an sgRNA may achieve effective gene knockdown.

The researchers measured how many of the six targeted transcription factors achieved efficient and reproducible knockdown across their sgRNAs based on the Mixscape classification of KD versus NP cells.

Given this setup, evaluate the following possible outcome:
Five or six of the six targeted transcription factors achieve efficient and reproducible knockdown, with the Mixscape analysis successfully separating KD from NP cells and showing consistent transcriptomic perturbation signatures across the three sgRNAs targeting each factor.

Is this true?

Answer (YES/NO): NO